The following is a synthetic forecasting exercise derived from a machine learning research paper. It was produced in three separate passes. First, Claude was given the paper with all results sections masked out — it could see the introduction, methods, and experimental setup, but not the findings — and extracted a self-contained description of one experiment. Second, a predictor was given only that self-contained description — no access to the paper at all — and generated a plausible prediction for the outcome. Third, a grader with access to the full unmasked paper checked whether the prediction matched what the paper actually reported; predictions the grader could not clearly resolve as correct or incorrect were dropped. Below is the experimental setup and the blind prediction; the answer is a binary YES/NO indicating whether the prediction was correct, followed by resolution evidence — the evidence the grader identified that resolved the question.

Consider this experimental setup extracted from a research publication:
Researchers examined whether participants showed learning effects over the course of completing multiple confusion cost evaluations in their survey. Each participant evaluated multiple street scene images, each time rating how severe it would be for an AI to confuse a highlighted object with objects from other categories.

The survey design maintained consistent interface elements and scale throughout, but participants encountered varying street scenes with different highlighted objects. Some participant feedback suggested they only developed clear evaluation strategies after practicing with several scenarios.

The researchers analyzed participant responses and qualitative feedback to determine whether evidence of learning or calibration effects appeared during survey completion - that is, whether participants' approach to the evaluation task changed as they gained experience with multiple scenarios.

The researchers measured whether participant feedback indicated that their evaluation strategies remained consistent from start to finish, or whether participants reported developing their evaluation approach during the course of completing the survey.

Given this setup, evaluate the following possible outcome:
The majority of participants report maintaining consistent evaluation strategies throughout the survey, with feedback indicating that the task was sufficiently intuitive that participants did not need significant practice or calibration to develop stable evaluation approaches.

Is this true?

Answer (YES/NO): NO